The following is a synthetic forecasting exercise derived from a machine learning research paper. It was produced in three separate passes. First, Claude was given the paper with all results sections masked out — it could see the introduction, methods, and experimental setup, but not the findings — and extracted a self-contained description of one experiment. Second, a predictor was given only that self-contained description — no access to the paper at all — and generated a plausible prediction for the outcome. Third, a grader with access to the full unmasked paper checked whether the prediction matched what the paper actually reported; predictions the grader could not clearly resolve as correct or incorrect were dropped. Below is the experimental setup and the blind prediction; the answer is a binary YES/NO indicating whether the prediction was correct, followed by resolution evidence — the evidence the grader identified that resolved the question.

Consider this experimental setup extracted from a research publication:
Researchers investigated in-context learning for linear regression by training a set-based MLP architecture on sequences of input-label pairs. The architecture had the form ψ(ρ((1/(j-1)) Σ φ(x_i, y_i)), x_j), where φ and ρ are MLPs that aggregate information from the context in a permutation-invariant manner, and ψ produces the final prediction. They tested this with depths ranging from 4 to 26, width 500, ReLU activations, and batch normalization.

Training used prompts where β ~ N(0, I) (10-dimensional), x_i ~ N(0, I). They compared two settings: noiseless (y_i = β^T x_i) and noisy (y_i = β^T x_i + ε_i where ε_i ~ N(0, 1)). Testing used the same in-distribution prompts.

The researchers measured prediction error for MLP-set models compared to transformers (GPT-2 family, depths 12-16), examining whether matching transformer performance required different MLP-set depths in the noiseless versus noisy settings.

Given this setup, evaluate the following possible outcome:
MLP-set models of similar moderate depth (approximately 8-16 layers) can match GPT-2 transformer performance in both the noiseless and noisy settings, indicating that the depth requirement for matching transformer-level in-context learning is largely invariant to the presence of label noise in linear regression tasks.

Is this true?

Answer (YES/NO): NO